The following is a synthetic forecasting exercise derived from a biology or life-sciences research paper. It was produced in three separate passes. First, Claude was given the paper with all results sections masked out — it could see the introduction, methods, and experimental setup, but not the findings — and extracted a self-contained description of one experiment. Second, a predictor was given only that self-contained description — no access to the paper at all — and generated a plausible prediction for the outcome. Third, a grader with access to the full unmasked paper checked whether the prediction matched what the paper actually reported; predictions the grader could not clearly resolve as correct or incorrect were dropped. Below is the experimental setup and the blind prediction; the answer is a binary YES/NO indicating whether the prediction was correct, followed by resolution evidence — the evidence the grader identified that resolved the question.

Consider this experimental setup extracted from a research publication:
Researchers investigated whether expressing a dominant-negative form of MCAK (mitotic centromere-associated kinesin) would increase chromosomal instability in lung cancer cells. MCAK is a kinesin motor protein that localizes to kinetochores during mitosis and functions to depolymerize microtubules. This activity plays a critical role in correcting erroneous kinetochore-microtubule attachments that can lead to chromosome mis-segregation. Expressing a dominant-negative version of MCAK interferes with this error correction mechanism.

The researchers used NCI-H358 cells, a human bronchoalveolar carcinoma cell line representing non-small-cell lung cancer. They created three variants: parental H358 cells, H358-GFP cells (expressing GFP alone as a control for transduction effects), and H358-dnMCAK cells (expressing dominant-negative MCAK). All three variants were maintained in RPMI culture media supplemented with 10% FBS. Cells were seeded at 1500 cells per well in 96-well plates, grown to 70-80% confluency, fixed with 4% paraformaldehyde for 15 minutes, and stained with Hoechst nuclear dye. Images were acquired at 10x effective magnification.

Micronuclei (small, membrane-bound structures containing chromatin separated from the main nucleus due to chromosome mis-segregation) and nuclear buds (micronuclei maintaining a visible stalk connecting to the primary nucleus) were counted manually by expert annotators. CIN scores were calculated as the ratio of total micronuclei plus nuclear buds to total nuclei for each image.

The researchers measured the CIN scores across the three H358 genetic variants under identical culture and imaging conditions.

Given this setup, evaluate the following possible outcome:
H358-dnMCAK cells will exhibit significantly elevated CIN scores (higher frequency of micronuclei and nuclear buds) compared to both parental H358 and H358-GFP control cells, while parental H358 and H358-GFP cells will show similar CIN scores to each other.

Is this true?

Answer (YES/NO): NO